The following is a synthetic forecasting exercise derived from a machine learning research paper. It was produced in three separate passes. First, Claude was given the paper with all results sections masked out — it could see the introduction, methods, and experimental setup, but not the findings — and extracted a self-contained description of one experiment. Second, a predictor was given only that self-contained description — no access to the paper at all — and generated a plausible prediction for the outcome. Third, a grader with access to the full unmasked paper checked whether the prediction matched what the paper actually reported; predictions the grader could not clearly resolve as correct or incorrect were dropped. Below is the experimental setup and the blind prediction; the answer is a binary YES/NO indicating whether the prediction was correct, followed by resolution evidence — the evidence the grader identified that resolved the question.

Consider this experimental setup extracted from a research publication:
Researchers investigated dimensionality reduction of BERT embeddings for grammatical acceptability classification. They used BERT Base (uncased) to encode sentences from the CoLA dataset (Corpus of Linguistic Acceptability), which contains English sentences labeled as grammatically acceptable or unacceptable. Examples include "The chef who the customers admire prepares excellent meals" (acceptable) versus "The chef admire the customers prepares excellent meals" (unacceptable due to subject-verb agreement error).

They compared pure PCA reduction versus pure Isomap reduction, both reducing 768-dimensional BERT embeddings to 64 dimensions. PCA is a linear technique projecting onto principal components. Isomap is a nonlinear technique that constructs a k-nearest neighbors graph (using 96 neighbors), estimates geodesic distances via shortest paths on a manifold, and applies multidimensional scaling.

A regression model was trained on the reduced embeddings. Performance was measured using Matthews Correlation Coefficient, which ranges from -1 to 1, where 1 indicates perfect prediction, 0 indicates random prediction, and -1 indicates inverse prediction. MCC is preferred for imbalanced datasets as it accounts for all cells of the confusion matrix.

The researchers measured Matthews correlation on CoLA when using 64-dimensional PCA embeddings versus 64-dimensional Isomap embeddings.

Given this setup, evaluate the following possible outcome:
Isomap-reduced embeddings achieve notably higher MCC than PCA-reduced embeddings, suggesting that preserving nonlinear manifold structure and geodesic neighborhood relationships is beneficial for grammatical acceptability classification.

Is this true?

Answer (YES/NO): NO